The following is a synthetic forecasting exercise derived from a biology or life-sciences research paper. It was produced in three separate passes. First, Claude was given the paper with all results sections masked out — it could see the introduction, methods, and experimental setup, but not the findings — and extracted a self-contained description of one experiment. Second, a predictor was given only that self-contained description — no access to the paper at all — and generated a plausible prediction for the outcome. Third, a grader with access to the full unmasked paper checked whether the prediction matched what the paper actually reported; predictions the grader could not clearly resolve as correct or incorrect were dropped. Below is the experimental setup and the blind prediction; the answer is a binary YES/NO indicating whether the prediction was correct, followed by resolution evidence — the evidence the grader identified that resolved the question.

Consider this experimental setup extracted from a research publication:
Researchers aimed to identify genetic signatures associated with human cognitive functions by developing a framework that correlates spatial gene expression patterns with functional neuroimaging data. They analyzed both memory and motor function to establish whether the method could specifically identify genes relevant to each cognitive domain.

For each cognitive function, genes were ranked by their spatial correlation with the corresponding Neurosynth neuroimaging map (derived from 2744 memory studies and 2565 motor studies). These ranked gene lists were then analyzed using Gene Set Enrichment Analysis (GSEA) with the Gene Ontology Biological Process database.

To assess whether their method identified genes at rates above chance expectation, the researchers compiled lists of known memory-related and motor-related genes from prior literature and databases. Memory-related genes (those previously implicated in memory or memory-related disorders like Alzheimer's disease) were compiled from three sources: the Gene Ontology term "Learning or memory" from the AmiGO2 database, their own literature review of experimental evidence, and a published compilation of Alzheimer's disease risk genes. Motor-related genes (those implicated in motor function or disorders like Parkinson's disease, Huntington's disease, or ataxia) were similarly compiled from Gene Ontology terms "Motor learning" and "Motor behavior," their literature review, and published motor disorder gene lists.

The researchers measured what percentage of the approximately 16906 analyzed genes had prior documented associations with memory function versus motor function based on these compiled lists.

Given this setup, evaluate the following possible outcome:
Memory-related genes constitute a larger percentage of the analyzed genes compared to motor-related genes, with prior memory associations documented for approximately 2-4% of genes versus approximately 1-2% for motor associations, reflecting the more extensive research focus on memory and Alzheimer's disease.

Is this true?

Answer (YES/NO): NO